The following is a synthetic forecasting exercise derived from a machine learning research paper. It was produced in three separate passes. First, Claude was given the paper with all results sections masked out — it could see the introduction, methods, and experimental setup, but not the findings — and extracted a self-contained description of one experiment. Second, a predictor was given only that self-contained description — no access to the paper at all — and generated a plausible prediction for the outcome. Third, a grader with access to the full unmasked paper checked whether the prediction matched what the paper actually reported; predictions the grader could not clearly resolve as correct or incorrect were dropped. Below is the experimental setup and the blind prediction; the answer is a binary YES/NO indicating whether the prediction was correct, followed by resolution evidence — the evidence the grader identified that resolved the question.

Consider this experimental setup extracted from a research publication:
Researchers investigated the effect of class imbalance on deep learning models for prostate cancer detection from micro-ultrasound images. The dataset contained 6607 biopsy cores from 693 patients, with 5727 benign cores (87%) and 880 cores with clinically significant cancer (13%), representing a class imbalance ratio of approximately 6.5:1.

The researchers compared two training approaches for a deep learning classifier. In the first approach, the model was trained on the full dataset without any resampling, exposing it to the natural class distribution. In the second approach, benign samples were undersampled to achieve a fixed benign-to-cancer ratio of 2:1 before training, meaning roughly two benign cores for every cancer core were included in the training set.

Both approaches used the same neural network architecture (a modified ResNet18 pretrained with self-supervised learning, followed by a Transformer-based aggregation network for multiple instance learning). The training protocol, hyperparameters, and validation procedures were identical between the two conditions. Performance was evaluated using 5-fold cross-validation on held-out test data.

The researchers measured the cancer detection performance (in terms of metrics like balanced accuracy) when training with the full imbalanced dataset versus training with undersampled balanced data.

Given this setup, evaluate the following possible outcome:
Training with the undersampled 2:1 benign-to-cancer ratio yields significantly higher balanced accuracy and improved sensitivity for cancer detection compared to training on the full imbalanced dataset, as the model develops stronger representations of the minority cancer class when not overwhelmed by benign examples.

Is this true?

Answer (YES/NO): YES